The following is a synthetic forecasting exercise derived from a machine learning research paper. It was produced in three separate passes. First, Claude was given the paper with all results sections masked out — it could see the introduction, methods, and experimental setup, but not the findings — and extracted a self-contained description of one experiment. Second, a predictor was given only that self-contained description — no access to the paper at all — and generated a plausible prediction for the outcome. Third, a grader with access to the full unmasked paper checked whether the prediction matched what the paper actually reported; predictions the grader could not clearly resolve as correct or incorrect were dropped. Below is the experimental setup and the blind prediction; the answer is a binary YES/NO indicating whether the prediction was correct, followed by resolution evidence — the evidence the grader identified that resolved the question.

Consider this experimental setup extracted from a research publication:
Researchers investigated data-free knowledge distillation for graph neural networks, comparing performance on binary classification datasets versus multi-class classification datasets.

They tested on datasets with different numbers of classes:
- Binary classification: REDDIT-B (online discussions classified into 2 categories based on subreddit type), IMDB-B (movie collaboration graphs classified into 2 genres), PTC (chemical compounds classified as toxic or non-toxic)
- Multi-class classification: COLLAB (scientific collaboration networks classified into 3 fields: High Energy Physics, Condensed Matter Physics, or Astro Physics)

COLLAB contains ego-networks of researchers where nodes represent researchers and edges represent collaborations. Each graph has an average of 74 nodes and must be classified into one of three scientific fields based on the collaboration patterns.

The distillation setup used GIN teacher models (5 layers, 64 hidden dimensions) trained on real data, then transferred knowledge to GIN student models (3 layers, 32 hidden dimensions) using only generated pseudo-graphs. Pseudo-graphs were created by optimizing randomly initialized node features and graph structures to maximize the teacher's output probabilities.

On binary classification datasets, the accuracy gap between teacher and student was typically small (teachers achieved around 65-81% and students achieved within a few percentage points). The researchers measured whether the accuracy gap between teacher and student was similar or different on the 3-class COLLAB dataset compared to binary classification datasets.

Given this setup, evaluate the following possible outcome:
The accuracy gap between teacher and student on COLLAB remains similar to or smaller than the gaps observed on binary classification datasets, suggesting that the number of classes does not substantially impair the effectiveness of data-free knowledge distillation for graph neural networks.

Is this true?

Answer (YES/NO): NO